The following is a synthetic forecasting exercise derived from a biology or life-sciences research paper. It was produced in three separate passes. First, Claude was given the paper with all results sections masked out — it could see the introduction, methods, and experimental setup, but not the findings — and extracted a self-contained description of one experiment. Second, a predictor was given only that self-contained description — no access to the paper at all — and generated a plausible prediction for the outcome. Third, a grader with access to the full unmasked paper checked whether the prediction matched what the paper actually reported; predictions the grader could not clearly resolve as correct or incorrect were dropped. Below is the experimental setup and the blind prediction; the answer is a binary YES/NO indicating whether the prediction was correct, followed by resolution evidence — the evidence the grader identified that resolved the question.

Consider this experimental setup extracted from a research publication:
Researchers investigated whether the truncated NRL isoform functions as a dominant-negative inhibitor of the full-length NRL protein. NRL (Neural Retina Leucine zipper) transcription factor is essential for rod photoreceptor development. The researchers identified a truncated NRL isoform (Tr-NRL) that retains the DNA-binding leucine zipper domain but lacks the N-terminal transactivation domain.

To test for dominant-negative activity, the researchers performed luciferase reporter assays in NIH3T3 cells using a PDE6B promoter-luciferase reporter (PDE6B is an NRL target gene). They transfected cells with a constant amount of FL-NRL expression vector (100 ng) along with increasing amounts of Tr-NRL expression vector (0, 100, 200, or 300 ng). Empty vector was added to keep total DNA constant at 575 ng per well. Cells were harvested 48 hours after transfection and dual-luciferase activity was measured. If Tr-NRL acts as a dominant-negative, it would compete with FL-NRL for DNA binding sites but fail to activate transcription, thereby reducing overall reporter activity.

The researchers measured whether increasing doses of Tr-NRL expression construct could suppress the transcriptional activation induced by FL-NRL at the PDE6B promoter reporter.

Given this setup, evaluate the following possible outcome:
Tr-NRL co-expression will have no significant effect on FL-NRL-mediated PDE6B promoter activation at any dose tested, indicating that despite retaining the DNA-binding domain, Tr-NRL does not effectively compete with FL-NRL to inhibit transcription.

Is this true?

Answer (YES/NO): NO